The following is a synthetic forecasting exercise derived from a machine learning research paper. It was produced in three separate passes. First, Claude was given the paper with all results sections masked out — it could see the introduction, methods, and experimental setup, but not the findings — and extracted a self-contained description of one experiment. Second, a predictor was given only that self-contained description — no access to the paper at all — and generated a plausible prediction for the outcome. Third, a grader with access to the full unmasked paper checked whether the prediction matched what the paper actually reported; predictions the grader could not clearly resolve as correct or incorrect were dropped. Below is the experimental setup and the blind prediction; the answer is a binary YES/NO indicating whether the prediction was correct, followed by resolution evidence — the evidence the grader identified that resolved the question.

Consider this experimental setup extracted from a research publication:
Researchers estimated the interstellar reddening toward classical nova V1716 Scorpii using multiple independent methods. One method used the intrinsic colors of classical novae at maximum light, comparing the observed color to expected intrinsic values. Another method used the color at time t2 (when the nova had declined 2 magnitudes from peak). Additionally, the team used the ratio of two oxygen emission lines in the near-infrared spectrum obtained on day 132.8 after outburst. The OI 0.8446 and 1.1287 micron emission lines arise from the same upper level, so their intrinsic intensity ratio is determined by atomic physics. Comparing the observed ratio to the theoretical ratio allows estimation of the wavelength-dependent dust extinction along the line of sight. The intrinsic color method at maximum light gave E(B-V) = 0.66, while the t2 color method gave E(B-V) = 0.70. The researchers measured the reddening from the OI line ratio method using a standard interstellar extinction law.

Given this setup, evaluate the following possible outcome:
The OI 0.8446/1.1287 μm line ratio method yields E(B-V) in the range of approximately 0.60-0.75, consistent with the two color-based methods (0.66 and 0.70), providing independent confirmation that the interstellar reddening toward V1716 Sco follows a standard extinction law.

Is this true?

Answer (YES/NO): NO